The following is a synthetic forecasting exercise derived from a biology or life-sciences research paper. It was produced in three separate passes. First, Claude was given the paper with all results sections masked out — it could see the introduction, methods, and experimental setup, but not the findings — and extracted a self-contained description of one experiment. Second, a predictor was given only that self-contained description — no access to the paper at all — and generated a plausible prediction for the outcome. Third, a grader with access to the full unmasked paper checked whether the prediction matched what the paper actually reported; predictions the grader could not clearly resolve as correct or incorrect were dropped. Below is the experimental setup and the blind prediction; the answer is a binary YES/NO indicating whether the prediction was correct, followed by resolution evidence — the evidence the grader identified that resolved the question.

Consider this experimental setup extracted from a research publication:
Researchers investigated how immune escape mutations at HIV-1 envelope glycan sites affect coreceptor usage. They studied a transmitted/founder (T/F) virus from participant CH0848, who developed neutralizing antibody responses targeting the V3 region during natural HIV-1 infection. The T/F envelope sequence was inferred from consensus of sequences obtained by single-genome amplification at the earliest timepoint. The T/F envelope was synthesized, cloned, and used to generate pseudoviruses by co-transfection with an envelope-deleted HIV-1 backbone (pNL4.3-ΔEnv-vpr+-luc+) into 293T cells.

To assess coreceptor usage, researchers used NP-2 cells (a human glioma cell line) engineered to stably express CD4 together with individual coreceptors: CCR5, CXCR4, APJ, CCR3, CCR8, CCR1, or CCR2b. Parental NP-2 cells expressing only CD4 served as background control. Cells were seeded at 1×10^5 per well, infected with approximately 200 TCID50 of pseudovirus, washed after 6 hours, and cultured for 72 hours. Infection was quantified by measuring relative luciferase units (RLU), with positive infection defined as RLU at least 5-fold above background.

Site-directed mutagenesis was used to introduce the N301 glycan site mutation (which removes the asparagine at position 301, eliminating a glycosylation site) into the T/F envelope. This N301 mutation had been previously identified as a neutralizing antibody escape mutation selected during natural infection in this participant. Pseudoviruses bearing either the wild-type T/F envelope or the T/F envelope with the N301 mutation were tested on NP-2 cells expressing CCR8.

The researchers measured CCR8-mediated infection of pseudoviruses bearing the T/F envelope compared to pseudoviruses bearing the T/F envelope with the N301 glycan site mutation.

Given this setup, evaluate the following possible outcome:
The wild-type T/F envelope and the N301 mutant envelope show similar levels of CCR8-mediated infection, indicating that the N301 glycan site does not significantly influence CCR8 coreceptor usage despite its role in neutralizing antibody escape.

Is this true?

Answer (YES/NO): NO